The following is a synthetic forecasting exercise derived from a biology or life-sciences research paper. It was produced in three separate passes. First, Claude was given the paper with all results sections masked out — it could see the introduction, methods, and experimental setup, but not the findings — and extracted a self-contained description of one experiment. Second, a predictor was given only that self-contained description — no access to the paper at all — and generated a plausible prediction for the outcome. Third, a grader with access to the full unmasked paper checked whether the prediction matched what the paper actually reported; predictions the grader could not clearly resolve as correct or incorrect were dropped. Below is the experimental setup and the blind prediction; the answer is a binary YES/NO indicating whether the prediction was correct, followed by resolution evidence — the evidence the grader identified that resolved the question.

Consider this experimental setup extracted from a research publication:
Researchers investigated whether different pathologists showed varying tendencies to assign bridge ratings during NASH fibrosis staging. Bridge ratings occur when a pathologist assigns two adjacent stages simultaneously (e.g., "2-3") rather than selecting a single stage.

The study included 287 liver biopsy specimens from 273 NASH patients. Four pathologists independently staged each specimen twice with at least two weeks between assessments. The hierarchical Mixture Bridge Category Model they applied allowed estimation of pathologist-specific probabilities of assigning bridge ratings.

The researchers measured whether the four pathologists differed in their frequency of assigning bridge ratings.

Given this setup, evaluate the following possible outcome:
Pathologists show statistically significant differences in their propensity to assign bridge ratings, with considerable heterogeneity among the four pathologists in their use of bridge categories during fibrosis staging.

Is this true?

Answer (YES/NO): YES